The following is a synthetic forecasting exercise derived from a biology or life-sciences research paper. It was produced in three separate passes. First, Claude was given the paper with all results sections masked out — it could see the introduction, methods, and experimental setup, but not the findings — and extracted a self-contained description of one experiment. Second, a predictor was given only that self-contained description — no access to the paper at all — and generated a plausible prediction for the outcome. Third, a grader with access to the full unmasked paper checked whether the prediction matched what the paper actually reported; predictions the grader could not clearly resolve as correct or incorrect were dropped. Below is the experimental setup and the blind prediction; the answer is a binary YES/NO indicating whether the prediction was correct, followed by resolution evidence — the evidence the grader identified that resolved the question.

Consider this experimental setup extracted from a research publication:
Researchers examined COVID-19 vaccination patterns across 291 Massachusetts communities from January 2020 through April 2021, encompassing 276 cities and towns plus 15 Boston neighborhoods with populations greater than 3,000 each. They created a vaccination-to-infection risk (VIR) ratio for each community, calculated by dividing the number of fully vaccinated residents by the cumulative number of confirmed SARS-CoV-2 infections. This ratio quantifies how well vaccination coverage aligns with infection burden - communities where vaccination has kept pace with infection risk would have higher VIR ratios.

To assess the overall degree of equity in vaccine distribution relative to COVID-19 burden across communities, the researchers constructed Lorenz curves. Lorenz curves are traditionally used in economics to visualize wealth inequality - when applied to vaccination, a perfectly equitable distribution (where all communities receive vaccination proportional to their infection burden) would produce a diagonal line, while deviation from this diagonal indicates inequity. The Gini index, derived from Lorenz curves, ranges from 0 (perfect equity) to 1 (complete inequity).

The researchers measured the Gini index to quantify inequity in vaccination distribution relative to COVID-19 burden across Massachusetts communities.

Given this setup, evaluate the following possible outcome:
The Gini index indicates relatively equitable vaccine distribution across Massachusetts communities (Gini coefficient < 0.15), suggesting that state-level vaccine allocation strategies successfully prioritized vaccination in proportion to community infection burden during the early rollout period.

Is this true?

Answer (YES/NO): NO